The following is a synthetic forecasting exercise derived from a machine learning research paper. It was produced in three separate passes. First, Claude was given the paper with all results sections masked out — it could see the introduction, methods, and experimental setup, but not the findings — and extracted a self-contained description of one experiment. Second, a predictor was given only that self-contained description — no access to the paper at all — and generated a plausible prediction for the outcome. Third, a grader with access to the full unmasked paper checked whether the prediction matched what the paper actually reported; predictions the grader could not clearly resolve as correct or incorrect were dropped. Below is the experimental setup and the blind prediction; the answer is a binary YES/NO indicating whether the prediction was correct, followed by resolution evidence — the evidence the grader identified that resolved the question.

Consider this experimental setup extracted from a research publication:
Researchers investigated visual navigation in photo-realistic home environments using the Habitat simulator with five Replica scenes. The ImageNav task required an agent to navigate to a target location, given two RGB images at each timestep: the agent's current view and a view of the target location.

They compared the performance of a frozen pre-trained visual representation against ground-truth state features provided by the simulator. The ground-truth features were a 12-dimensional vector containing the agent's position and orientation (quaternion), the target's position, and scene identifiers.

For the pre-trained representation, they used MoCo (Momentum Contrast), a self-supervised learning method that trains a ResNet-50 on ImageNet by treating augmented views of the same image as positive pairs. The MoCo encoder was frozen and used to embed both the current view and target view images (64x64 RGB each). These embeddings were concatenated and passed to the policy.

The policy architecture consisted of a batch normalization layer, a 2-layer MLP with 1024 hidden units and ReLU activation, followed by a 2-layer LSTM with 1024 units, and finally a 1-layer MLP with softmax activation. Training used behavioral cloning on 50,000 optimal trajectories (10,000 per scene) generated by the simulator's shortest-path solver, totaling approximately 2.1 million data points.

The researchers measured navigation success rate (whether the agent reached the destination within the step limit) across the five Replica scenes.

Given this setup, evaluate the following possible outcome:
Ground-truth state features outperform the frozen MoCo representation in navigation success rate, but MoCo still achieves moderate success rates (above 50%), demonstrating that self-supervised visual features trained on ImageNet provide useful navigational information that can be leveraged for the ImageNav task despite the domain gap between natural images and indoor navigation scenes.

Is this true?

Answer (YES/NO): NO